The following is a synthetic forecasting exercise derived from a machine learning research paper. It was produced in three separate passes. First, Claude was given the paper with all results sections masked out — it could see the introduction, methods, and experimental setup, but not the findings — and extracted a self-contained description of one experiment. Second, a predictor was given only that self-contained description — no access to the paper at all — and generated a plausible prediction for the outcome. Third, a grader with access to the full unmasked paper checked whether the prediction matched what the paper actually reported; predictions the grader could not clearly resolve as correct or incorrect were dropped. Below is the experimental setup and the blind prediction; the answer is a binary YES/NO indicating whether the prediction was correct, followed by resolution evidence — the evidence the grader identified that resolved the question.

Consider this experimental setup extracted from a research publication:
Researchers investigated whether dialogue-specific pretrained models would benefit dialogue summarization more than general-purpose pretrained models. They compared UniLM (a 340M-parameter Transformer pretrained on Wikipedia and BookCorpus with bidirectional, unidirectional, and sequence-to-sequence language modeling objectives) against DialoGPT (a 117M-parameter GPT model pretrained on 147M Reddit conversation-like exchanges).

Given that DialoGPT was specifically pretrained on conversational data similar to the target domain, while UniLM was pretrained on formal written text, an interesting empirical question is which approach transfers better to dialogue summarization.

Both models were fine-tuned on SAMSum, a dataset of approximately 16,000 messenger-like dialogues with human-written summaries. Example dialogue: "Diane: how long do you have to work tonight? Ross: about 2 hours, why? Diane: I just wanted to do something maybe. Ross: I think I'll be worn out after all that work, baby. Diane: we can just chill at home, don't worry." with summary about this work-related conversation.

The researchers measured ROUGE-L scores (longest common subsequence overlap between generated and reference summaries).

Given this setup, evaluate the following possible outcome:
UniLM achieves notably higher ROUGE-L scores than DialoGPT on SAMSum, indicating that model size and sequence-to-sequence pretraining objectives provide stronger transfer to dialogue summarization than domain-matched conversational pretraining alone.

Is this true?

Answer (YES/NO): YES